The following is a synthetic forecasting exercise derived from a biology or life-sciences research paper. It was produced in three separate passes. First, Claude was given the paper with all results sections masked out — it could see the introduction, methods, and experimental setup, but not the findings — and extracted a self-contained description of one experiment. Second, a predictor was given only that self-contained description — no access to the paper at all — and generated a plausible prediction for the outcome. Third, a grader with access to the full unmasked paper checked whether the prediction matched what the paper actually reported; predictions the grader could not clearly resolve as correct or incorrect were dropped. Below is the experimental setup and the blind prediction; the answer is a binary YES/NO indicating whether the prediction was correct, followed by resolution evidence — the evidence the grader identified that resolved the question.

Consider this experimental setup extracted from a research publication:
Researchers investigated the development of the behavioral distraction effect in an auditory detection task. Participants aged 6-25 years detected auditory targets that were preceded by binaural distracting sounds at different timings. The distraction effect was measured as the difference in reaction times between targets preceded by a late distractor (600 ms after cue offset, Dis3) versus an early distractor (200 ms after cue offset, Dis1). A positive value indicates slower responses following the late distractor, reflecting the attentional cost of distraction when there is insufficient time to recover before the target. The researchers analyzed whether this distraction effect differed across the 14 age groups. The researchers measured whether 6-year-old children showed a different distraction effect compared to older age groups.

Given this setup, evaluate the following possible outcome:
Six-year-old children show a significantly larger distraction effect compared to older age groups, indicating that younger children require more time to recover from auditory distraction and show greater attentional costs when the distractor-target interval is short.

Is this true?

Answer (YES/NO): YES